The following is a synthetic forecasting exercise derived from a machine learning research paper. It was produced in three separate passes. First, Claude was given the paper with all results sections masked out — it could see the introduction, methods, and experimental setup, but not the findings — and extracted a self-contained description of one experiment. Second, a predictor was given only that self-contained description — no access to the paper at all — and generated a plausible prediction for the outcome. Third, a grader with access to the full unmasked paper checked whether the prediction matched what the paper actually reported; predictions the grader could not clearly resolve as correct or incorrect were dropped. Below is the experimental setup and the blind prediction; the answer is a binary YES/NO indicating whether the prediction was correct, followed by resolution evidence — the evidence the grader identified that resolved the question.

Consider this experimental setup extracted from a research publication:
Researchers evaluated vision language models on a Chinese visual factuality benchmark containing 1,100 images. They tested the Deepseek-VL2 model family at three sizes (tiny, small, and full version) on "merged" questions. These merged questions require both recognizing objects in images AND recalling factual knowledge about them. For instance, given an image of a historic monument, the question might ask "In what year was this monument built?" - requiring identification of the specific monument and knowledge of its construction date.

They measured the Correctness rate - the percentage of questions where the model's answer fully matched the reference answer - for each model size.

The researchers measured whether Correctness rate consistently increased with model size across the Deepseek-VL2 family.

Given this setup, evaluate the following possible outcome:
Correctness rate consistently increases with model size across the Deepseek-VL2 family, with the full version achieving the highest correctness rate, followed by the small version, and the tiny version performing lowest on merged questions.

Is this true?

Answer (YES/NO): NO